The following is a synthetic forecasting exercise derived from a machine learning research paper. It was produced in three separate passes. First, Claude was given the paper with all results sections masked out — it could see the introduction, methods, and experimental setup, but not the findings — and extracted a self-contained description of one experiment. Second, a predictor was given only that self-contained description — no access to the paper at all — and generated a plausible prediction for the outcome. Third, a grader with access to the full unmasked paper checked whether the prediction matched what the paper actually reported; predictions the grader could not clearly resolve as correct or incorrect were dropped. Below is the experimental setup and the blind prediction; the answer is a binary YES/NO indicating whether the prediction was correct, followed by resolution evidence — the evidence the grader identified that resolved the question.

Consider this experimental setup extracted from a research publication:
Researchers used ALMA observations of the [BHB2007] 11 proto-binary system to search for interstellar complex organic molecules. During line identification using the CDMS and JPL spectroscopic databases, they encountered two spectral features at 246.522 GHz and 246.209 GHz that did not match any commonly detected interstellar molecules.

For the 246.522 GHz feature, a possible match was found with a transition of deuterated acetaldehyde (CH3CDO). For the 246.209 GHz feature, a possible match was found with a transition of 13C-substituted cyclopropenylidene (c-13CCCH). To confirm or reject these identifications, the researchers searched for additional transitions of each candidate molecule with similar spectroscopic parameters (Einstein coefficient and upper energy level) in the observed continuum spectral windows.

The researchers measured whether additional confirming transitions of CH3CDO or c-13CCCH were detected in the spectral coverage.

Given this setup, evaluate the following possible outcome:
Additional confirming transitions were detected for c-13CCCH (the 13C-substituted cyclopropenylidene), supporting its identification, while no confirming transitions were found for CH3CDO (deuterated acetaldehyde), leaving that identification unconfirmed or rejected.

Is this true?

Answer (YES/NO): NO